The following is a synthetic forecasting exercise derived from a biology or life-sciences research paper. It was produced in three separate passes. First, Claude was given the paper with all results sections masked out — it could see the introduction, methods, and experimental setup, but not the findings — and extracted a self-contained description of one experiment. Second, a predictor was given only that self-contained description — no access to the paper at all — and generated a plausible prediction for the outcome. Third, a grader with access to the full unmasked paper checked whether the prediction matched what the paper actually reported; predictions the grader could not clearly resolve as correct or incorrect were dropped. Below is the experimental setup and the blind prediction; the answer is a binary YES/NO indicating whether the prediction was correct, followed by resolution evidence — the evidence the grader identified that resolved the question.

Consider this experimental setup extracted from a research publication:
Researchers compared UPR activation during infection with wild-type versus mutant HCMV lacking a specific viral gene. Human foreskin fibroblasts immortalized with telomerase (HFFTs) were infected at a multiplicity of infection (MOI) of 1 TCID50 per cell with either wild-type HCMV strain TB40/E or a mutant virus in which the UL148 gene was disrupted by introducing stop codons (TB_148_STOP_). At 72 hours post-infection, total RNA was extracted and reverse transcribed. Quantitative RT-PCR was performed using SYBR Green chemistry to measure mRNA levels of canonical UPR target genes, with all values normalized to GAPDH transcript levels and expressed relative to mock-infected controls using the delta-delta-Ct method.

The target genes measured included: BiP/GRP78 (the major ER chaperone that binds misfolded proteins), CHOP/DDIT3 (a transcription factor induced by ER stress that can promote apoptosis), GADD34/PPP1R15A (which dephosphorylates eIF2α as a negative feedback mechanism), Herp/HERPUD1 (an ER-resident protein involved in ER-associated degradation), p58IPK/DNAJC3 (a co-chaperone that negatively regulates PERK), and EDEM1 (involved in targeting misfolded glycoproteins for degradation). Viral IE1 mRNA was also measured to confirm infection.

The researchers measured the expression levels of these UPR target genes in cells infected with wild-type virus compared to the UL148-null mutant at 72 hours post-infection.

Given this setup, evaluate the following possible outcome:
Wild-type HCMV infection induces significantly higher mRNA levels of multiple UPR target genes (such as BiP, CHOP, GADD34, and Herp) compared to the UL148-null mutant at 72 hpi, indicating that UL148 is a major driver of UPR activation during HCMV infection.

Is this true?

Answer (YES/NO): YES